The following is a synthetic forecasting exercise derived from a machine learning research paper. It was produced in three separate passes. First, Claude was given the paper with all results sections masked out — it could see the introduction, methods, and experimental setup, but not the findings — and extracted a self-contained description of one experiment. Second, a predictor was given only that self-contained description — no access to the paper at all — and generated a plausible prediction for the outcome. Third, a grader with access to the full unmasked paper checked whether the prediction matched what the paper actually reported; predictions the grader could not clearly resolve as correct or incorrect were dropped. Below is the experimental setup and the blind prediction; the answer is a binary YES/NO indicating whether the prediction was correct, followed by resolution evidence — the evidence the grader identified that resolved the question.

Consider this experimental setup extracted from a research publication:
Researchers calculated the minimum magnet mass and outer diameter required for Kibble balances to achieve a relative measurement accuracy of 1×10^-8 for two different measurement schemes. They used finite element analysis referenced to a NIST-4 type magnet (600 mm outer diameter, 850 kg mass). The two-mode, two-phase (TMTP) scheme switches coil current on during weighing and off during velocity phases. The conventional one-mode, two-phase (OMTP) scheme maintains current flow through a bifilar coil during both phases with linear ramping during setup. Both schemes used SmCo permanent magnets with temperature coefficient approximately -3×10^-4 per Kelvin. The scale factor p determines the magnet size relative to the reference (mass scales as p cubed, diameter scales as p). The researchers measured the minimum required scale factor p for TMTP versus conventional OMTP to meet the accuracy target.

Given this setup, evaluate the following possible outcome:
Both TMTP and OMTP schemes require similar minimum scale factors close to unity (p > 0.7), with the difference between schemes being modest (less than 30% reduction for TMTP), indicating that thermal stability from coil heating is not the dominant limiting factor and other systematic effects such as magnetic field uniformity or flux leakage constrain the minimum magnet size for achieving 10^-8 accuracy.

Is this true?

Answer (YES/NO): NO